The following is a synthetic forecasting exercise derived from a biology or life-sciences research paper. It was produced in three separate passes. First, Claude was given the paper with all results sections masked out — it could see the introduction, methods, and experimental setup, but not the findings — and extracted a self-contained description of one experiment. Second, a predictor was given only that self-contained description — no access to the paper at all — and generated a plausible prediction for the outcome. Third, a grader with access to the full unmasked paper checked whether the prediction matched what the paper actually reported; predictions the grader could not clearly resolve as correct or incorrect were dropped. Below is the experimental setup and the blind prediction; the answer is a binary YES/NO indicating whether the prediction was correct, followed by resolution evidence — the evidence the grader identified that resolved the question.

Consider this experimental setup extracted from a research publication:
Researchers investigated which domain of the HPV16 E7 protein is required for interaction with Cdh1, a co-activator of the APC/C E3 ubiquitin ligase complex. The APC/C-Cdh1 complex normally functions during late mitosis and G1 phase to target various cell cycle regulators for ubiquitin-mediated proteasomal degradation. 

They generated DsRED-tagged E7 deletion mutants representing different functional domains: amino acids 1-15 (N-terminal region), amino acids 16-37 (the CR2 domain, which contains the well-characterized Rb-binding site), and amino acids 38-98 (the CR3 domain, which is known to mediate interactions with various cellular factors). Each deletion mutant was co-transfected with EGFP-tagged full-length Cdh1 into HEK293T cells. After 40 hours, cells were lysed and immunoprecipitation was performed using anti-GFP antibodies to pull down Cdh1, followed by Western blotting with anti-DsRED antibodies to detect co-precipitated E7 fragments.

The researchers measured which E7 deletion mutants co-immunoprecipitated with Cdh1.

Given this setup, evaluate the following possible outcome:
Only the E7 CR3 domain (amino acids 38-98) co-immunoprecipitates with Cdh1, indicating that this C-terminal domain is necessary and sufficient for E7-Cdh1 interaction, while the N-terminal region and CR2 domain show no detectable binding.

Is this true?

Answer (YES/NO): NO